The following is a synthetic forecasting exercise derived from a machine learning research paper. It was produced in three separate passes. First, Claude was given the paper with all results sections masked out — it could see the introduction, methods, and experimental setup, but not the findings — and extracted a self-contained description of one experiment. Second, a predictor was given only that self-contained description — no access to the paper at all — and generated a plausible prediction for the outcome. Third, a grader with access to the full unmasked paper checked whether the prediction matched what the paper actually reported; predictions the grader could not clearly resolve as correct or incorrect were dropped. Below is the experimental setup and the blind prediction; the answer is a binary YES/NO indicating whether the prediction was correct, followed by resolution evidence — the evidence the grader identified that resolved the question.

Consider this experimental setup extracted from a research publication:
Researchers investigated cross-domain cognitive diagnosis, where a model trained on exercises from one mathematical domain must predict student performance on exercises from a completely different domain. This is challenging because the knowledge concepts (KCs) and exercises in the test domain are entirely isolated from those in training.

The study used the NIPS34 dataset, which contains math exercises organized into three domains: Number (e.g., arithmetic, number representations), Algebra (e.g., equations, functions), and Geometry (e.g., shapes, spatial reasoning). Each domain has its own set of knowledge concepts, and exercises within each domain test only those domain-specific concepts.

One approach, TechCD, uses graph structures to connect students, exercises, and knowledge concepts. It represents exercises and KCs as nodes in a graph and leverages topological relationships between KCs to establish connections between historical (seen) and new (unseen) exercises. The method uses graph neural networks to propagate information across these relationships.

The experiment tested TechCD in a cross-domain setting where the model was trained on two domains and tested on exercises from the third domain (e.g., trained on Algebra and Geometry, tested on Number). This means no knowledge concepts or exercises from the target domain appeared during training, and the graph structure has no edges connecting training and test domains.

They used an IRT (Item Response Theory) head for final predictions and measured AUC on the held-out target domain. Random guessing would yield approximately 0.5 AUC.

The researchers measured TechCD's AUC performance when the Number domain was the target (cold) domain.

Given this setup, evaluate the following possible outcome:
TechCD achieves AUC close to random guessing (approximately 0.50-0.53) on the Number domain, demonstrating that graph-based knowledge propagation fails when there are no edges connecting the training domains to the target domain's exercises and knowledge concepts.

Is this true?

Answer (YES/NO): YES